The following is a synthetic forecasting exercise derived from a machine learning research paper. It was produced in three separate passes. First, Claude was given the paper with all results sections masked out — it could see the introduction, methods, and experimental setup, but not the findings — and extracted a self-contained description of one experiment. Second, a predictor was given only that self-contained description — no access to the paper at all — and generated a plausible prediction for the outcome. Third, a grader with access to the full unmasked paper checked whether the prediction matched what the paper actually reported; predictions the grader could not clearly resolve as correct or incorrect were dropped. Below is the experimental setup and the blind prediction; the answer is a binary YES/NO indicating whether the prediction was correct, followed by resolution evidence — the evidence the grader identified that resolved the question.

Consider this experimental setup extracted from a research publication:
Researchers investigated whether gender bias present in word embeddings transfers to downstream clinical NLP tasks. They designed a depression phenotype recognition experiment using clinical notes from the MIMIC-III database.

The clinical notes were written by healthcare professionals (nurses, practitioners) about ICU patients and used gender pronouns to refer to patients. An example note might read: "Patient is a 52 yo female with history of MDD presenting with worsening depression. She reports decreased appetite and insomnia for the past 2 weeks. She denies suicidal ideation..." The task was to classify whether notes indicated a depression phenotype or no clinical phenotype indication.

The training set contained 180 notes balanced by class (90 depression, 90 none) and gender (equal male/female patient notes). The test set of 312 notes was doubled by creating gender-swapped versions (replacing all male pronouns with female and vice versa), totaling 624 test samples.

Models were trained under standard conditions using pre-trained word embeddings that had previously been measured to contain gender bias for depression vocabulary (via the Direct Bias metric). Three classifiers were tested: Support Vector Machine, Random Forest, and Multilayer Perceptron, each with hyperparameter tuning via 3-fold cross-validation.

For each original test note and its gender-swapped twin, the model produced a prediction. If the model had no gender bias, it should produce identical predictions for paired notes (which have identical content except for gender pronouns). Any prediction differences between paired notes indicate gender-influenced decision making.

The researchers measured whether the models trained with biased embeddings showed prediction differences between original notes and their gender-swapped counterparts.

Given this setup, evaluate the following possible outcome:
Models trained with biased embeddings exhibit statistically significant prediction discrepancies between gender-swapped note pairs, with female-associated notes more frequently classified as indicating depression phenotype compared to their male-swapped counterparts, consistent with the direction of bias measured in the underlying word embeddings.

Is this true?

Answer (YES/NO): NO